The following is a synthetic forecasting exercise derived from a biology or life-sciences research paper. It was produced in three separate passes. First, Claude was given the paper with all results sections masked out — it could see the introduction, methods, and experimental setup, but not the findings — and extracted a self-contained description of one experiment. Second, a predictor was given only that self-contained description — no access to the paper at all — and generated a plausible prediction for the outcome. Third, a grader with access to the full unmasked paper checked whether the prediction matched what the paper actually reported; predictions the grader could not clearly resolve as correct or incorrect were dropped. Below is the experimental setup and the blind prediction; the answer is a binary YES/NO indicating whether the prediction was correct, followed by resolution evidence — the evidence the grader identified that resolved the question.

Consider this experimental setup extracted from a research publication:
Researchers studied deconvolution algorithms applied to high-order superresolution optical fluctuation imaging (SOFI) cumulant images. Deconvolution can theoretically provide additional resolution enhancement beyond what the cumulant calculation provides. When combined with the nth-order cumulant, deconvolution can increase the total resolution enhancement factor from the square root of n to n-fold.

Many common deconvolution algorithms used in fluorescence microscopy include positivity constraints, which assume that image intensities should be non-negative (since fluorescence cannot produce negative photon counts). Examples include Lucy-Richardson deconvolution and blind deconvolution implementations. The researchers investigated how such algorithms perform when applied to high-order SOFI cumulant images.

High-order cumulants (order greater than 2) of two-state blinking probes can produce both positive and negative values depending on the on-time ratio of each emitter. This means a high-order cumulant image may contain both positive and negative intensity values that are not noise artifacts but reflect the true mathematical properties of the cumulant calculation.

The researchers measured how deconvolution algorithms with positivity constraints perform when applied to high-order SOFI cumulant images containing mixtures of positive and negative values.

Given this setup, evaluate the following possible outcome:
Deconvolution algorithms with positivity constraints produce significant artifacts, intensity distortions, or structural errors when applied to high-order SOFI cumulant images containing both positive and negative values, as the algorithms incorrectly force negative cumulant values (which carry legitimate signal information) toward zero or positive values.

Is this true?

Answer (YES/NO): YES